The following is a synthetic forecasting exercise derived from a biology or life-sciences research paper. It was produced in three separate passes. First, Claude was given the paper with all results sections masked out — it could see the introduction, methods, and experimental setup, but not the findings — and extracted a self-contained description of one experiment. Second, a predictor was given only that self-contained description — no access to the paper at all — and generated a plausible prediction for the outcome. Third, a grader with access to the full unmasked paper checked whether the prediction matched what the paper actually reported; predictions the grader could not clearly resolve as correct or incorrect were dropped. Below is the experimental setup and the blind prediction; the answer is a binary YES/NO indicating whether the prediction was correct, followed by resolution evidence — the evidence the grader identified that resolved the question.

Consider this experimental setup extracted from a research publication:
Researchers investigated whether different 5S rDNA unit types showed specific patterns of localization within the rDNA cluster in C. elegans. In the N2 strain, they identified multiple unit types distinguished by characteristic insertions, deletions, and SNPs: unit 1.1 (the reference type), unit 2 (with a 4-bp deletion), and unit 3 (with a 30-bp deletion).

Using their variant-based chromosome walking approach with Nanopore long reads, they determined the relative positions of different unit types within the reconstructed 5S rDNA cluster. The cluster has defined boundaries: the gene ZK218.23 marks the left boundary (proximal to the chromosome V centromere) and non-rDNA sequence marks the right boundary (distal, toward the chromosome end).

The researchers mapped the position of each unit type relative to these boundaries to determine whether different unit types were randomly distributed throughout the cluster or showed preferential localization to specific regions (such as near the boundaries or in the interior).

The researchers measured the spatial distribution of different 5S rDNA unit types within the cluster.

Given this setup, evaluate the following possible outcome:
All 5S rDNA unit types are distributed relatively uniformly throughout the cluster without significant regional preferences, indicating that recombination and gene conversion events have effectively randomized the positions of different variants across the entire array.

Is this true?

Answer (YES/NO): NO